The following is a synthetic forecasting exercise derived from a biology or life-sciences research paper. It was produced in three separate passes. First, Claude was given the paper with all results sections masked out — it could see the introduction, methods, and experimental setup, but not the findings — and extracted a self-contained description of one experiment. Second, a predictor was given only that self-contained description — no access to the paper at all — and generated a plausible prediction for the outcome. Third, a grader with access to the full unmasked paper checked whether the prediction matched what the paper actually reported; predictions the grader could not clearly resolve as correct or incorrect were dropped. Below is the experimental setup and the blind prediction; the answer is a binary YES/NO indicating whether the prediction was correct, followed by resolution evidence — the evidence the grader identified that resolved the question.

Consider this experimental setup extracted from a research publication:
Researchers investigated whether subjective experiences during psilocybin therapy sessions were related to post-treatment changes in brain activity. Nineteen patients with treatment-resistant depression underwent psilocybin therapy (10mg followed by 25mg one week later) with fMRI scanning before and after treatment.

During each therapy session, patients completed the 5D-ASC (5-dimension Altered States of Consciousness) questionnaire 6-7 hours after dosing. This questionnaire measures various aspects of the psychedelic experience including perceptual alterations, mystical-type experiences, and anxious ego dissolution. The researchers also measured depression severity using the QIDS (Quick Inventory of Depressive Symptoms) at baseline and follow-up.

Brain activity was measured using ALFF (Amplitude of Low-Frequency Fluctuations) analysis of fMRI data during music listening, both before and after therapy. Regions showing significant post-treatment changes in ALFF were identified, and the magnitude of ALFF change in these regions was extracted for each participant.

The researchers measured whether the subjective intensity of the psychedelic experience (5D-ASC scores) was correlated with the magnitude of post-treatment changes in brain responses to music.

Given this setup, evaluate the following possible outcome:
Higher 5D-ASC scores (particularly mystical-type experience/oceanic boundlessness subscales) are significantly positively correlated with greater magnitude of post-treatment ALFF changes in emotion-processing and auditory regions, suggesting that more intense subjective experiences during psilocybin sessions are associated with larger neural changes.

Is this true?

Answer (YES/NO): NO